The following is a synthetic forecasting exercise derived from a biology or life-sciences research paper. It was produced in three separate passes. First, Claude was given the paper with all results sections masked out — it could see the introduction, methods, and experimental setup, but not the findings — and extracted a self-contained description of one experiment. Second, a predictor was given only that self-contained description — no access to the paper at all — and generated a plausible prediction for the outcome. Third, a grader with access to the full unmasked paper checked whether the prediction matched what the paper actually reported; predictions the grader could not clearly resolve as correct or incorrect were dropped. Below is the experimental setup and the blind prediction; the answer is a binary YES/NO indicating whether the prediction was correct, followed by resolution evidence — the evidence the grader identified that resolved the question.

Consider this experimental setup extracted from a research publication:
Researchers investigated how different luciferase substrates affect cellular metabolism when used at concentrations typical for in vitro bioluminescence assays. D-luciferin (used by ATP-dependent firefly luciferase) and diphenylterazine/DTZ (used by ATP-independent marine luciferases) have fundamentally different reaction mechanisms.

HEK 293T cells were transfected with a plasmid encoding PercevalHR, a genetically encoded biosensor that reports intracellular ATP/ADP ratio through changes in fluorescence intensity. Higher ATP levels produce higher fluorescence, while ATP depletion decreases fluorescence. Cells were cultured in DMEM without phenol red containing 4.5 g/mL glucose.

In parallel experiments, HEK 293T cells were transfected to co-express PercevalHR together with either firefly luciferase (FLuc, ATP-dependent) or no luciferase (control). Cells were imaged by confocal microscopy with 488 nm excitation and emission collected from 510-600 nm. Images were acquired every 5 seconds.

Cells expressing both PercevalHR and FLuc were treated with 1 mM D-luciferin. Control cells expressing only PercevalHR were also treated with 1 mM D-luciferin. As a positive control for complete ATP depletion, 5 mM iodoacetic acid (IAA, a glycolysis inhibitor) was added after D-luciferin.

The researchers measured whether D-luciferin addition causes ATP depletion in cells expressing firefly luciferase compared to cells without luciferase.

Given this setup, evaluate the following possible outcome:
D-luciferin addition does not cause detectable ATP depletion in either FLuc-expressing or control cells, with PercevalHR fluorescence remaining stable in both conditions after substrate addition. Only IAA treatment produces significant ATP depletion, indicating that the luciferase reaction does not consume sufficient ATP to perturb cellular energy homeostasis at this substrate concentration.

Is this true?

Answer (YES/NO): NO